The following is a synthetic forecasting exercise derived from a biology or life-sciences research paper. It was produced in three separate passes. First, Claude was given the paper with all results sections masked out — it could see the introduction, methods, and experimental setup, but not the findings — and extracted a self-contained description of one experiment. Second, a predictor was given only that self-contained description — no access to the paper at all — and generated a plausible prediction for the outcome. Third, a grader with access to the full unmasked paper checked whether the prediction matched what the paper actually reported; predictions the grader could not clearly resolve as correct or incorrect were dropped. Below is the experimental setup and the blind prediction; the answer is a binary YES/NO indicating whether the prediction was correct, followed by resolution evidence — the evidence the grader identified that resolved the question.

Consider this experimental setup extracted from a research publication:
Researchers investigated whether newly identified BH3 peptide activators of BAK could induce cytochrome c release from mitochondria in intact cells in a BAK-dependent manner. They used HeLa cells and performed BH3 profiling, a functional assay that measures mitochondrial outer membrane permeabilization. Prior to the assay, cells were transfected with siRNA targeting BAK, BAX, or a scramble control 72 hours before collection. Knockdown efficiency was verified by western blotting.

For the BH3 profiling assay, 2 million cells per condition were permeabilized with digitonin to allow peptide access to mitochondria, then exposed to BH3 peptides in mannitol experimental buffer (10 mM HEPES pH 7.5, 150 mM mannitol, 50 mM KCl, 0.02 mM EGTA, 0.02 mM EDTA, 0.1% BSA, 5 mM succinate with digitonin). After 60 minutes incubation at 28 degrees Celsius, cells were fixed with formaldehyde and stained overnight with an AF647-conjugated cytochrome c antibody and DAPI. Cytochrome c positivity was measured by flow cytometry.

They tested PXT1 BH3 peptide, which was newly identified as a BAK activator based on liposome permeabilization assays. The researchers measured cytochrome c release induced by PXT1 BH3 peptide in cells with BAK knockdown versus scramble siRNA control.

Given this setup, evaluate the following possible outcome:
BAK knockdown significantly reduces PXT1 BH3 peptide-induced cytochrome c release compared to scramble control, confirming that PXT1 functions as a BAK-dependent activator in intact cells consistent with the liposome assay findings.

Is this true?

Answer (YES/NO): NO